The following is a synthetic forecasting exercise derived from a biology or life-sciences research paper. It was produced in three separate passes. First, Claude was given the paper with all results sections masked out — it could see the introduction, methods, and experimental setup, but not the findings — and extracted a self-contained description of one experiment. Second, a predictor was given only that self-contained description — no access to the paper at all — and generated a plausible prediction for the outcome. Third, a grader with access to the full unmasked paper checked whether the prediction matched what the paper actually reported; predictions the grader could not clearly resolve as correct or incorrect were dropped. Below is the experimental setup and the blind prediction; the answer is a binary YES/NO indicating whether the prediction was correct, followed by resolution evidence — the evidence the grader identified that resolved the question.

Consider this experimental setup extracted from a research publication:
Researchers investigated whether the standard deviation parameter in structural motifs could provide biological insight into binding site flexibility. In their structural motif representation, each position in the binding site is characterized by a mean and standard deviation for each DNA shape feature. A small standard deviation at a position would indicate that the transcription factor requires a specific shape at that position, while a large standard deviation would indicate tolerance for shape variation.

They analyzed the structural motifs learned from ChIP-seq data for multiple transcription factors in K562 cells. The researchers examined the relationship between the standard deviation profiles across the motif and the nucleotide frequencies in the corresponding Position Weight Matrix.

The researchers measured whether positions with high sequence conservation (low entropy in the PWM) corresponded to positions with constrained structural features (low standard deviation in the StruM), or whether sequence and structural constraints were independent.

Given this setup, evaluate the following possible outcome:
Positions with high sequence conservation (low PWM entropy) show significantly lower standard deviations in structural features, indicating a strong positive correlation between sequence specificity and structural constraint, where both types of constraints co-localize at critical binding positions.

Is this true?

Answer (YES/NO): YES